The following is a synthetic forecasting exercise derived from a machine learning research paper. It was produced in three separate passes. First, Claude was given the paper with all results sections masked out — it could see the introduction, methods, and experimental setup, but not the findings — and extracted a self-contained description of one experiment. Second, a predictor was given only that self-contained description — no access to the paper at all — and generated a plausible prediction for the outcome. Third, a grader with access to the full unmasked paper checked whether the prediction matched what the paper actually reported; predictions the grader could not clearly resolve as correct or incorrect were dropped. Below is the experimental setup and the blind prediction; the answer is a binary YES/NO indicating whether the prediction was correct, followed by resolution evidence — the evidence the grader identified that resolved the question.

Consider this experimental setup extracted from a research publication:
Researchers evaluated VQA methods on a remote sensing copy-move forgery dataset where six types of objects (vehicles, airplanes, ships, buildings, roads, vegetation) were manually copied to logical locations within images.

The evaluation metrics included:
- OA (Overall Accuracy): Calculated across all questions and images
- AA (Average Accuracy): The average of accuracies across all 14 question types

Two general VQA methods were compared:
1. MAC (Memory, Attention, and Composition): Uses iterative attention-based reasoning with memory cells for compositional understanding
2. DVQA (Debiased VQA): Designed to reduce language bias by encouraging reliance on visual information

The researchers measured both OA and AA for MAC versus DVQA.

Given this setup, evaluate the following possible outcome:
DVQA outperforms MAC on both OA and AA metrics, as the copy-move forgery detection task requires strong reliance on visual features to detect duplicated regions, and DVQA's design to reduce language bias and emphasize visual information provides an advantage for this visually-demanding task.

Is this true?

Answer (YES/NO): NO